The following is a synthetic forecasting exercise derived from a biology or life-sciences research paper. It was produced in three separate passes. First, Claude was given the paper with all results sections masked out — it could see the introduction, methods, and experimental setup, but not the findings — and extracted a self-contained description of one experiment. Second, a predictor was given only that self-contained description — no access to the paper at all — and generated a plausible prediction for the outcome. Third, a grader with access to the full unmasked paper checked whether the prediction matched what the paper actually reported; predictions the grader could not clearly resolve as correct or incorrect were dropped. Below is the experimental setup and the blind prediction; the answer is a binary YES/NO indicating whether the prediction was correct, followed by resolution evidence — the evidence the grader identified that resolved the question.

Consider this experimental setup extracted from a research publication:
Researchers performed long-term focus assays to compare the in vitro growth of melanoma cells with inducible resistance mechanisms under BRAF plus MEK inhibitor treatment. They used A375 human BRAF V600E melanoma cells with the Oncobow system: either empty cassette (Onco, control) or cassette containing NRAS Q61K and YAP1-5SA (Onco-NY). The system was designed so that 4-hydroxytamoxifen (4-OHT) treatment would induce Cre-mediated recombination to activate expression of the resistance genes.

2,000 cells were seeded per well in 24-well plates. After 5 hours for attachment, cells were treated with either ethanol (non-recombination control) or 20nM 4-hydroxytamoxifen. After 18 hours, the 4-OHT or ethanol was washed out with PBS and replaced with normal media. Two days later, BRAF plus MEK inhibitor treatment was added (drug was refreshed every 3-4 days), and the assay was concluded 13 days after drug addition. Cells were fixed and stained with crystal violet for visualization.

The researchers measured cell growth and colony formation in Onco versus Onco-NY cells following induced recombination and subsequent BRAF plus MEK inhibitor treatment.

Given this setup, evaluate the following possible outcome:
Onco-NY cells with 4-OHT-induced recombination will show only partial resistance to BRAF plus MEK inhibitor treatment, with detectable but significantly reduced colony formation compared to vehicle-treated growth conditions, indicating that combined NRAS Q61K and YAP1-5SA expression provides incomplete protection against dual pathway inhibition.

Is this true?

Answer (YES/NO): NO